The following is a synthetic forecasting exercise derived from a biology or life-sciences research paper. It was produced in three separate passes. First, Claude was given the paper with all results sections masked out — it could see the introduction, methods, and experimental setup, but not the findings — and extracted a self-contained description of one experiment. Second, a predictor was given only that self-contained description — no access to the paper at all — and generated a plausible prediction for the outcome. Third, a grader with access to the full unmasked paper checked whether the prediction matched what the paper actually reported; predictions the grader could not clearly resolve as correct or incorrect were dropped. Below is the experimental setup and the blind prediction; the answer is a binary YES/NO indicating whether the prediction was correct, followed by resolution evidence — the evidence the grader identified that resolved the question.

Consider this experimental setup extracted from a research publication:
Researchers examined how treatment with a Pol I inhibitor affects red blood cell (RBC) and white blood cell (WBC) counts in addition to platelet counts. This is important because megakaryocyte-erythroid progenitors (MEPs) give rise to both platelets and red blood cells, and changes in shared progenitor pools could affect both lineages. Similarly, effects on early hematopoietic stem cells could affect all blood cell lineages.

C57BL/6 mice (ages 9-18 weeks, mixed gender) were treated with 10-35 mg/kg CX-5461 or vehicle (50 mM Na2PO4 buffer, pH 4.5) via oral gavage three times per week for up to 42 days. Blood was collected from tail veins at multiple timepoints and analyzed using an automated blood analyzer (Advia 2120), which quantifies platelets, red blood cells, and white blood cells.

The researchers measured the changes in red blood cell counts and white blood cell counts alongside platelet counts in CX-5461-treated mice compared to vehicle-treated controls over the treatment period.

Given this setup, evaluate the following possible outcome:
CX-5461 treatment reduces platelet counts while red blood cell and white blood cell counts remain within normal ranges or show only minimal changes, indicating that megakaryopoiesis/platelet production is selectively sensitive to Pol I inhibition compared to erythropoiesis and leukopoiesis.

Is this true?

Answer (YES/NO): NO